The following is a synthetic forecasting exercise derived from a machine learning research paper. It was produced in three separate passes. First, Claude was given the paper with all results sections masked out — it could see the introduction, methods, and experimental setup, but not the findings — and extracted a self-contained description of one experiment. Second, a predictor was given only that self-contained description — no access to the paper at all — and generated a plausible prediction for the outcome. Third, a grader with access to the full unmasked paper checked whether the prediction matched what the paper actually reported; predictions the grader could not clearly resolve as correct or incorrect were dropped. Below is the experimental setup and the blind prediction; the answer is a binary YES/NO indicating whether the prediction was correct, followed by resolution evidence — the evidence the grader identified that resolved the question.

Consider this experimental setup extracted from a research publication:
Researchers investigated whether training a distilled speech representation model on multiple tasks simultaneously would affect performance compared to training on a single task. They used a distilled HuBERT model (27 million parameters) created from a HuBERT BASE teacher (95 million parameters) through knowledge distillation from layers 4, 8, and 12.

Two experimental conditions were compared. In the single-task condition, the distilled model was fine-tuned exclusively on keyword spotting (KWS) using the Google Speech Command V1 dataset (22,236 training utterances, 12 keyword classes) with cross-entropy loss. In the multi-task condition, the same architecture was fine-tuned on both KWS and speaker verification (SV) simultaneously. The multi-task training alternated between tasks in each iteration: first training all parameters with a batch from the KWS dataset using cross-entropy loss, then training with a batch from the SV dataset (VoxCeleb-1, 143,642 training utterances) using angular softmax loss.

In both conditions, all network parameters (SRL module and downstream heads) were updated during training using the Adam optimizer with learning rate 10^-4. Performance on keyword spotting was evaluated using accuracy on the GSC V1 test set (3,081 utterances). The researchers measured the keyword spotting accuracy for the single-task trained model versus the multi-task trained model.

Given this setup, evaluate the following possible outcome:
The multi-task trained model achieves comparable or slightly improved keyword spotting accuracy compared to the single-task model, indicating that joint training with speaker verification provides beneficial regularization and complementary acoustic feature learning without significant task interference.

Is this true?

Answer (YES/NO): YES